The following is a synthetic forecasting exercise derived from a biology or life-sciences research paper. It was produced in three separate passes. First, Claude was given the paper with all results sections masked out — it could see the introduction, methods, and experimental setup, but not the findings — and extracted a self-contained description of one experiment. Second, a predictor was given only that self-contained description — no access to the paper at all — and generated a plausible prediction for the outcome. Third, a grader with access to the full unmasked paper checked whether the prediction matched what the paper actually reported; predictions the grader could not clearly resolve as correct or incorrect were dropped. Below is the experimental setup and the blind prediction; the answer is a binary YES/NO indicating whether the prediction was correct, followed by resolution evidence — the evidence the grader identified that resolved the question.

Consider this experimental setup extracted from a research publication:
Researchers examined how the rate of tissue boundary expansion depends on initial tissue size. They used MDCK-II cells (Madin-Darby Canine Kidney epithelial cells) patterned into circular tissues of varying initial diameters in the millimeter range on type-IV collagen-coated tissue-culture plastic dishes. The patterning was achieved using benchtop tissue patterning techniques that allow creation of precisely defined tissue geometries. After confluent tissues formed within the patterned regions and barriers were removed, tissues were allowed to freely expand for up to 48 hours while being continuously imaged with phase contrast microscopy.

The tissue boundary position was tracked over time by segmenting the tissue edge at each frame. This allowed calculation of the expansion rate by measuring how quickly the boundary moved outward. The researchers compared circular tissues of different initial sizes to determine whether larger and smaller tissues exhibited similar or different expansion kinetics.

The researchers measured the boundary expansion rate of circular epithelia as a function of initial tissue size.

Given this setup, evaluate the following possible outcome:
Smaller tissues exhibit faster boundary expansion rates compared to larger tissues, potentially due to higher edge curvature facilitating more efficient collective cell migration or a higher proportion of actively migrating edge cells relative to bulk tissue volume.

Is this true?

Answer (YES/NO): NO